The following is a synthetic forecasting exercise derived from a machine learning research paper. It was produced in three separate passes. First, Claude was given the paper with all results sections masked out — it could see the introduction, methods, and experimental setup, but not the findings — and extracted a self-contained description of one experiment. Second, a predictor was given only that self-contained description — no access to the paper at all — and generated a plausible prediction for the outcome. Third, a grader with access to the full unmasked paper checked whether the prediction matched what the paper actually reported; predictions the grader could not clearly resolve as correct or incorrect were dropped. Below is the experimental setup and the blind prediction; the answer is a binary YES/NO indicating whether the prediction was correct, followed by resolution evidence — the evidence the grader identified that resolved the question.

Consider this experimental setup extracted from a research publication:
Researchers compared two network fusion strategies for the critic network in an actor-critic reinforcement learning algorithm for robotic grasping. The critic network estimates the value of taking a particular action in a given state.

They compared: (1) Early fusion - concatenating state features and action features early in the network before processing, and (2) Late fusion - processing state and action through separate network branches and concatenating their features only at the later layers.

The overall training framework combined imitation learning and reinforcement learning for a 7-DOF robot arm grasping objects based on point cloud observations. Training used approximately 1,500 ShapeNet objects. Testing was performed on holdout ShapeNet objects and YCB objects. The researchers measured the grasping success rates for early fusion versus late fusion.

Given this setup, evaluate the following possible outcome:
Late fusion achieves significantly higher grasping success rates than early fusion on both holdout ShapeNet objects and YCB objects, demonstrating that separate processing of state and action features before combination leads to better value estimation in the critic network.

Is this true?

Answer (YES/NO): NO